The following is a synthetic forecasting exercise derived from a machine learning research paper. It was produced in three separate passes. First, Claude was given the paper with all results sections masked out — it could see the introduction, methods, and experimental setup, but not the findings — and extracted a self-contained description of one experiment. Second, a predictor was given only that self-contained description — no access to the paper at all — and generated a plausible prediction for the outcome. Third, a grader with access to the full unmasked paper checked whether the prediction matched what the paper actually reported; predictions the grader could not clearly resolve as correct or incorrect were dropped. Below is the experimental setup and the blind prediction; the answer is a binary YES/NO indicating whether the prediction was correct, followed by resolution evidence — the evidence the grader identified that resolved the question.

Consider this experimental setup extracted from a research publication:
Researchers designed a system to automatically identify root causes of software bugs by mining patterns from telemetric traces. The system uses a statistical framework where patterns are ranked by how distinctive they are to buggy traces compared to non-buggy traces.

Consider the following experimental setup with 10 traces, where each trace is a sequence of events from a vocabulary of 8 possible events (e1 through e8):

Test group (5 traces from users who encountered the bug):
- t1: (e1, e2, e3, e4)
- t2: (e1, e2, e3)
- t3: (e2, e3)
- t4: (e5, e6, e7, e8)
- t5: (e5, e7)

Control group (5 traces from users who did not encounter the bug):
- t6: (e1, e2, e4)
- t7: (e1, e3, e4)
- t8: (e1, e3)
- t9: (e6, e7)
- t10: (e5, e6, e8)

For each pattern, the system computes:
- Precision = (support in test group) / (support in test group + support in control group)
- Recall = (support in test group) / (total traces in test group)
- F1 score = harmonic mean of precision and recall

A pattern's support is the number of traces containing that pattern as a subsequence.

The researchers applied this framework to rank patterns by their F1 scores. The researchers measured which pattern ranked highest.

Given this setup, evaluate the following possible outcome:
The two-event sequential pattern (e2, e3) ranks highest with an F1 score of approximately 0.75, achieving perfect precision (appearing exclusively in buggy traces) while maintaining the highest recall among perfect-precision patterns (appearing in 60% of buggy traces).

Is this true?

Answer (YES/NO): YES